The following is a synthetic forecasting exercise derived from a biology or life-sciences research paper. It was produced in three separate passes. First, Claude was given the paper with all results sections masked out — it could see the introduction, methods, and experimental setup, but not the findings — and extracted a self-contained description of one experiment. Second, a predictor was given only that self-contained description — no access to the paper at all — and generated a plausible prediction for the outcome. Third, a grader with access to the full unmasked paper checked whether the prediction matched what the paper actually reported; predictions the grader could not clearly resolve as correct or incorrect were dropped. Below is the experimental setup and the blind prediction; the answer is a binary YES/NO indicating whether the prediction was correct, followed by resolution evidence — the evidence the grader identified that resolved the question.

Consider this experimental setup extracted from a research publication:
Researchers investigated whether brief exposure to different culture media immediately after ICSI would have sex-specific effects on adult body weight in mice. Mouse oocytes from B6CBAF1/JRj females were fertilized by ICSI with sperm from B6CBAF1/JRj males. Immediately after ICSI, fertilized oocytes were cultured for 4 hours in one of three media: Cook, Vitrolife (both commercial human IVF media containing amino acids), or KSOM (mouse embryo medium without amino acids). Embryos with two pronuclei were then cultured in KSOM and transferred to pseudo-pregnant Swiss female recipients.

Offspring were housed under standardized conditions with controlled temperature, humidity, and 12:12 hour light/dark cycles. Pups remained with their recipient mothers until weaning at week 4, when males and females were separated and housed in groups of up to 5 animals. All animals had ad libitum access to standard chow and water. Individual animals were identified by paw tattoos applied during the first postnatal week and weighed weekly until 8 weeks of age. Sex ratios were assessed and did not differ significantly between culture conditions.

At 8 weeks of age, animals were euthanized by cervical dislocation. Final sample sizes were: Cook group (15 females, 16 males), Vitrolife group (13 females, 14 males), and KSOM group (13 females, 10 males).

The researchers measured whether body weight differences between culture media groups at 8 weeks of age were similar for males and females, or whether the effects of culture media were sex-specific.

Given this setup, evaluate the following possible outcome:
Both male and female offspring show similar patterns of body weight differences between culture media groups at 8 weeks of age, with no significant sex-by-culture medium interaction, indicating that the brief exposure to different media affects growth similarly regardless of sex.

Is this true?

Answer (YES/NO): NO